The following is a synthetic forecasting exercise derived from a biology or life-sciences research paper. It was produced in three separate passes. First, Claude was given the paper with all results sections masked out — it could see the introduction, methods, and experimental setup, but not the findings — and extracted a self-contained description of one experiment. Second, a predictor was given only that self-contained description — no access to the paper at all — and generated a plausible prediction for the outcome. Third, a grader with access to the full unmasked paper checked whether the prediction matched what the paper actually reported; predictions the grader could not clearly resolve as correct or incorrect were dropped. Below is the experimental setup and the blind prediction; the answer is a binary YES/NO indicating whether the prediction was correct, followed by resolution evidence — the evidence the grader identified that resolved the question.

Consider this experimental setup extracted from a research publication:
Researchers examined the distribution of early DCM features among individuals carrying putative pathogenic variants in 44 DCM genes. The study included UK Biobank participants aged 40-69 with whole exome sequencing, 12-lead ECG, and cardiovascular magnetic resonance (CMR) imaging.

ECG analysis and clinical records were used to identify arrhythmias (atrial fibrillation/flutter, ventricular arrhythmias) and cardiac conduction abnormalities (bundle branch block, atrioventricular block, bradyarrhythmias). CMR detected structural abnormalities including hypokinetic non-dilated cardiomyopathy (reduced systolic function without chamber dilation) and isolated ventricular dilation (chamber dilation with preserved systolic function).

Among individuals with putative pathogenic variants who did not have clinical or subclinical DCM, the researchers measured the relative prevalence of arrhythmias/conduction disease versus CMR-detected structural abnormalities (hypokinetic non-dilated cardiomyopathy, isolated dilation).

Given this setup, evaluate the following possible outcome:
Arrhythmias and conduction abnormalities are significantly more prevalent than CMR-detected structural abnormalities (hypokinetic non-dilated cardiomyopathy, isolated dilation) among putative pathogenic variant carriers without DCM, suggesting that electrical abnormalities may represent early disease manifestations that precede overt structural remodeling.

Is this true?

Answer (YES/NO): YES